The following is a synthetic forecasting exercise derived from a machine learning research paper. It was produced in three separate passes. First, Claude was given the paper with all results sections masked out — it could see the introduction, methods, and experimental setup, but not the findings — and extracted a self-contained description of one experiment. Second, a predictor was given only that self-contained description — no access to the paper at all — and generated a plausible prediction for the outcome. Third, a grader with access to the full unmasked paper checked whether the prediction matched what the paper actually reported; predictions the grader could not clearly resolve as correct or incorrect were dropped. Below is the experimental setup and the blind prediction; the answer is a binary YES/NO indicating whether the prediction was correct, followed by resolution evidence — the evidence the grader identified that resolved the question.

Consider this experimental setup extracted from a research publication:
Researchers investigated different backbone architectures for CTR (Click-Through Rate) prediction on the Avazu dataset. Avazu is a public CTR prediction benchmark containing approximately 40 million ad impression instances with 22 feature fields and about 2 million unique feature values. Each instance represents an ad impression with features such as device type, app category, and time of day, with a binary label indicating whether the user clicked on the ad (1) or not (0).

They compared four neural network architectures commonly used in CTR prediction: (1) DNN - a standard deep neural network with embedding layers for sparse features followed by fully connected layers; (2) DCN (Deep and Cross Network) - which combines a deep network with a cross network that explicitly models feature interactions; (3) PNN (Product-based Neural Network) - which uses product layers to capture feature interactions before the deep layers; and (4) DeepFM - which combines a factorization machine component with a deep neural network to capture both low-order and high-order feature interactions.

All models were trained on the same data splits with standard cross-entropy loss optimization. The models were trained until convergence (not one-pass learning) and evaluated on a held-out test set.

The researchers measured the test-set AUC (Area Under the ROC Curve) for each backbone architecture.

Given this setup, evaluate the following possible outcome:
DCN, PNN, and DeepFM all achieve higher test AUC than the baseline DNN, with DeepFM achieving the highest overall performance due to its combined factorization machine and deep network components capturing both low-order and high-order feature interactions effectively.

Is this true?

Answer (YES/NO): NO